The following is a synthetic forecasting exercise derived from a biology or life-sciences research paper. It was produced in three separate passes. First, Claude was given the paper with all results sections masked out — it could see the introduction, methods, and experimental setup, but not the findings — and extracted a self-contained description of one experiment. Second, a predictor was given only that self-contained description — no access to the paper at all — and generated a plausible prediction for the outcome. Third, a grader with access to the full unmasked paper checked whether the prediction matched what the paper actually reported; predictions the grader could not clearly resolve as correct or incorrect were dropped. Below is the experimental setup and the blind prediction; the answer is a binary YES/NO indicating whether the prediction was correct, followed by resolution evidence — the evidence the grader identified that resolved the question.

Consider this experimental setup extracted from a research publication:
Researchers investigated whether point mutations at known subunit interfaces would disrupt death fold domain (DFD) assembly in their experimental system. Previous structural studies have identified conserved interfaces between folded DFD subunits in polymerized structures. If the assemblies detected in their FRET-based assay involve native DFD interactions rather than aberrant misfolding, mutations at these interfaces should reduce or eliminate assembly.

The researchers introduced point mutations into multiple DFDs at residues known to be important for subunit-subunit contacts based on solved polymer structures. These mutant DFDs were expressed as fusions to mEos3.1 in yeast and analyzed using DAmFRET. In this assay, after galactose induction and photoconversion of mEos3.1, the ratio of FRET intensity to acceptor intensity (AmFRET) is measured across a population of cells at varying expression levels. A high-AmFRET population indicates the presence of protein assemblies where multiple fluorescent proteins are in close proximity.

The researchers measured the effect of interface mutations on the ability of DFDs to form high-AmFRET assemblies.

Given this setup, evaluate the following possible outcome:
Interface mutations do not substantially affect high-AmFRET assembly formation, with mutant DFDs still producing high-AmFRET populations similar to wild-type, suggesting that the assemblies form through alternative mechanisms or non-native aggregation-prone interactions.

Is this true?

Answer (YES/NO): NO